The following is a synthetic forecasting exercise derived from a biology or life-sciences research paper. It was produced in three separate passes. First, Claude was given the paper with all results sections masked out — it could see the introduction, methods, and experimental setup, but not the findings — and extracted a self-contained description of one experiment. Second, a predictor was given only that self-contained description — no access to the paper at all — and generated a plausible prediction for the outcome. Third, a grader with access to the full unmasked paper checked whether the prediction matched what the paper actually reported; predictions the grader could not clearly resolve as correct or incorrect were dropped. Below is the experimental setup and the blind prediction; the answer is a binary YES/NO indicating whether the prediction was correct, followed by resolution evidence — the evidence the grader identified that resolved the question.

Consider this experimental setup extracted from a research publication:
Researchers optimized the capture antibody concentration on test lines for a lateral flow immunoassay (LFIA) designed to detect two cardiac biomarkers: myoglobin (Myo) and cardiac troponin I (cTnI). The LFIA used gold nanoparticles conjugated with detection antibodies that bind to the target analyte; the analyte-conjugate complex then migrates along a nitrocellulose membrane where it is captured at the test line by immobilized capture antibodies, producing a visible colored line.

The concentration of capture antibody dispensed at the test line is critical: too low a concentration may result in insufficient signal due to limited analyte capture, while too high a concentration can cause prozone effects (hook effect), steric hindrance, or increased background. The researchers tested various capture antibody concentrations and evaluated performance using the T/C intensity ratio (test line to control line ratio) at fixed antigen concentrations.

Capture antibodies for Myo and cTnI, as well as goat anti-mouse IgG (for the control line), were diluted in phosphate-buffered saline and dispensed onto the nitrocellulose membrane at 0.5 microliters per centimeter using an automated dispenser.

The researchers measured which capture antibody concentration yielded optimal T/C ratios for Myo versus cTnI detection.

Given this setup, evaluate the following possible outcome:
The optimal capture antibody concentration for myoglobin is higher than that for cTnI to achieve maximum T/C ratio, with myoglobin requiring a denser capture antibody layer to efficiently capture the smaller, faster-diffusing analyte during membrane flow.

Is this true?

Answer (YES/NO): YES